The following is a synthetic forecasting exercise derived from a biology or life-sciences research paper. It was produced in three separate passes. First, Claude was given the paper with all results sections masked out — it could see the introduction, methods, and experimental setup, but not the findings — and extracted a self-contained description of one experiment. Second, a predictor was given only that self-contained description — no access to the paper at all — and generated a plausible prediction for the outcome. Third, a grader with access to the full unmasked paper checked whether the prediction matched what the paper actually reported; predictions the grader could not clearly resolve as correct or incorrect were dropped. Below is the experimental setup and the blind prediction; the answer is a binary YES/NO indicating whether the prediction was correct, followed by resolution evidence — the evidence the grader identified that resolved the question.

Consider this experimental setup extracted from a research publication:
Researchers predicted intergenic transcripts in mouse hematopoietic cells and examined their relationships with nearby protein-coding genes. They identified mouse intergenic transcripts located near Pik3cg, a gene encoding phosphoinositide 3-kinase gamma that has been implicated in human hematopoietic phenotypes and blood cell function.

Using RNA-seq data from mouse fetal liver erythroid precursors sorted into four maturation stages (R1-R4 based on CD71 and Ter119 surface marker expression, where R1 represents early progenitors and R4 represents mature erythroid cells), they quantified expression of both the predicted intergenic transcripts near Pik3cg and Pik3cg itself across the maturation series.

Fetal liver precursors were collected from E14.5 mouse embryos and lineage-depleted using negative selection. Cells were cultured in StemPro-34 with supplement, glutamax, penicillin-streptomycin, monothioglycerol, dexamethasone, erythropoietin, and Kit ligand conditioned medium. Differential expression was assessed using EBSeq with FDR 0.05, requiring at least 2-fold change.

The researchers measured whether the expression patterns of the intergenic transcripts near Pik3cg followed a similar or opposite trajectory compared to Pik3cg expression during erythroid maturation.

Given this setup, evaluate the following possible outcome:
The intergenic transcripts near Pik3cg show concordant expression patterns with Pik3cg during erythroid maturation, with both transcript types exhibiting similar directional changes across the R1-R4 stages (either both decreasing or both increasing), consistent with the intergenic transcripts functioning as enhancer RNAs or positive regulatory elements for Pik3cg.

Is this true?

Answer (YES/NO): NO